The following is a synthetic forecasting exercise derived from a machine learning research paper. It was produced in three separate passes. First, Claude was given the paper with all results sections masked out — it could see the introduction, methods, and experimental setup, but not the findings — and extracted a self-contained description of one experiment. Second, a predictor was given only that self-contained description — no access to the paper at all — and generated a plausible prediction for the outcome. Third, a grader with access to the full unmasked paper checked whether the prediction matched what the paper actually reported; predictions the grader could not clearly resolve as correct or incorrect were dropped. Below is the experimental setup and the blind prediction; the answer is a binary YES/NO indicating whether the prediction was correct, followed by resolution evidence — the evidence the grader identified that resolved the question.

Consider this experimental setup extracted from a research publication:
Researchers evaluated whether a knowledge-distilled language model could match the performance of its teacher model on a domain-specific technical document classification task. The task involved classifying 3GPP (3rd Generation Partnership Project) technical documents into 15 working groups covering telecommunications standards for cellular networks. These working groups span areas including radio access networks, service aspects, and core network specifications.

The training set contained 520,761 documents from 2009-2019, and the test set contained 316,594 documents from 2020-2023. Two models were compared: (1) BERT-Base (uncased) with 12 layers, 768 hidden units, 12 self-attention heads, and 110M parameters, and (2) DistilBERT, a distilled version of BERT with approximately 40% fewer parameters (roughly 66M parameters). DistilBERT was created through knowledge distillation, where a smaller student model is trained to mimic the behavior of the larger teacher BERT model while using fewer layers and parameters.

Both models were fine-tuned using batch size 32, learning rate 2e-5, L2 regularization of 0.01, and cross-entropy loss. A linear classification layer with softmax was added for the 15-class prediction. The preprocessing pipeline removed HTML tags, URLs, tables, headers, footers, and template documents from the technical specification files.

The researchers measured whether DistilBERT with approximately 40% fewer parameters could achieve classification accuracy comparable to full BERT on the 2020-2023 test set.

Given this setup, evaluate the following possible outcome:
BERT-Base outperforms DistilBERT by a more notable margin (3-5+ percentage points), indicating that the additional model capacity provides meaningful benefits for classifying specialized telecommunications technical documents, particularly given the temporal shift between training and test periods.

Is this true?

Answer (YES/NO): NO